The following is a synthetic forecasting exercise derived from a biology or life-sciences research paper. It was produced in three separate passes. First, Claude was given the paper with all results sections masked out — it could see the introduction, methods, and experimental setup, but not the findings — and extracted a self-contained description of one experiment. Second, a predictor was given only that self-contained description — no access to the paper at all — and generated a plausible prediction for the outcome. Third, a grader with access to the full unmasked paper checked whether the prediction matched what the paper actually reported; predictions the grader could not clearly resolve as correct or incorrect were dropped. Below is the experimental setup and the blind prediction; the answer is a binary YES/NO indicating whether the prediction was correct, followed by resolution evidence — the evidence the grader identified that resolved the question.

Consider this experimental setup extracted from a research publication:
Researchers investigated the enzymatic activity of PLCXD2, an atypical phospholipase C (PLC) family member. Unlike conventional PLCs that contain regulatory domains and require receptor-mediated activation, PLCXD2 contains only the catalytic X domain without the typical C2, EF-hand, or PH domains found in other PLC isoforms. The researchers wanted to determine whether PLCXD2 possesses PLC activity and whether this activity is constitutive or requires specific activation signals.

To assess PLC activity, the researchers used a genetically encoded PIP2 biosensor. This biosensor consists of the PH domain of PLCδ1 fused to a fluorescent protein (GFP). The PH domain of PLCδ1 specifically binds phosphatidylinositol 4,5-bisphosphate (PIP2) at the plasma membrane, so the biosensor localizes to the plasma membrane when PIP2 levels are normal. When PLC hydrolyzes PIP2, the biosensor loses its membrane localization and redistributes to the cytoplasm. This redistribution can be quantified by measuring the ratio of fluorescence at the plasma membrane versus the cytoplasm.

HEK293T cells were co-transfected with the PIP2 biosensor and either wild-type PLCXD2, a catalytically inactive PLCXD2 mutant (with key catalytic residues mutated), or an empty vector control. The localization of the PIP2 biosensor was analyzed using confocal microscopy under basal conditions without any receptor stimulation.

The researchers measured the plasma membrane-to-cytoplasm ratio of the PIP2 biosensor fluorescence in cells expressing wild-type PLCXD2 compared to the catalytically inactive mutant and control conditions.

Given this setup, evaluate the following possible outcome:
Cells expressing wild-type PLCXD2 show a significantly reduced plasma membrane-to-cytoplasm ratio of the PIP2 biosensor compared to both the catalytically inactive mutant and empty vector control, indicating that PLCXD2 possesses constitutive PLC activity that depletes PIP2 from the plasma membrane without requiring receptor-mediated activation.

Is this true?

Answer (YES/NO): YES